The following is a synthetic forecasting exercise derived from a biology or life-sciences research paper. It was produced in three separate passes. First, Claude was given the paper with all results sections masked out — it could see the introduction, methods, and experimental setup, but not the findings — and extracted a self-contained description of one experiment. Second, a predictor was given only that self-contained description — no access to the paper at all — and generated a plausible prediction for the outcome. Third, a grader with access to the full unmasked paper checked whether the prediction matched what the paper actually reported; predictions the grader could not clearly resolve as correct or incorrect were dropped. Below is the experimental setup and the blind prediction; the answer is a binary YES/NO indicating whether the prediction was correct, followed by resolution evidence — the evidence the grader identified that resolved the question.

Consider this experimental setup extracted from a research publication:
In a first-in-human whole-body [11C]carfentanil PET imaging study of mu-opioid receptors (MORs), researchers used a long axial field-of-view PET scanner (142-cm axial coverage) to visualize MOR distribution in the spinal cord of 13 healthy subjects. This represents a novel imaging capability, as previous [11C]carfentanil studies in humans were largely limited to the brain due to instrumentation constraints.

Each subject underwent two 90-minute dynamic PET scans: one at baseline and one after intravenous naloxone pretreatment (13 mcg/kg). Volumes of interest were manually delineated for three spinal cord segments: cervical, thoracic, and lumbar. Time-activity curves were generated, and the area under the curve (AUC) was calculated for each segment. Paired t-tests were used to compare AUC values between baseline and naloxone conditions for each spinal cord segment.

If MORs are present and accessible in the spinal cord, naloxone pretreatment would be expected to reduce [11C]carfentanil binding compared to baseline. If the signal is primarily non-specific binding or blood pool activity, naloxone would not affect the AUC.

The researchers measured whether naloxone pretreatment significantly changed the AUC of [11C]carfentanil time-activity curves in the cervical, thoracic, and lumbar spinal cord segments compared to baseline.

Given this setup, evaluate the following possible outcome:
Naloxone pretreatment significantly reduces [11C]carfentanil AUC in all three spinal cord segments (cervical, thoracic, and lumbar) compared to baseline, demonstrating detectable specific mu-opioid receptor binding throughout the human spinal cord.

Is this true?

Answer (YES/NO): NO